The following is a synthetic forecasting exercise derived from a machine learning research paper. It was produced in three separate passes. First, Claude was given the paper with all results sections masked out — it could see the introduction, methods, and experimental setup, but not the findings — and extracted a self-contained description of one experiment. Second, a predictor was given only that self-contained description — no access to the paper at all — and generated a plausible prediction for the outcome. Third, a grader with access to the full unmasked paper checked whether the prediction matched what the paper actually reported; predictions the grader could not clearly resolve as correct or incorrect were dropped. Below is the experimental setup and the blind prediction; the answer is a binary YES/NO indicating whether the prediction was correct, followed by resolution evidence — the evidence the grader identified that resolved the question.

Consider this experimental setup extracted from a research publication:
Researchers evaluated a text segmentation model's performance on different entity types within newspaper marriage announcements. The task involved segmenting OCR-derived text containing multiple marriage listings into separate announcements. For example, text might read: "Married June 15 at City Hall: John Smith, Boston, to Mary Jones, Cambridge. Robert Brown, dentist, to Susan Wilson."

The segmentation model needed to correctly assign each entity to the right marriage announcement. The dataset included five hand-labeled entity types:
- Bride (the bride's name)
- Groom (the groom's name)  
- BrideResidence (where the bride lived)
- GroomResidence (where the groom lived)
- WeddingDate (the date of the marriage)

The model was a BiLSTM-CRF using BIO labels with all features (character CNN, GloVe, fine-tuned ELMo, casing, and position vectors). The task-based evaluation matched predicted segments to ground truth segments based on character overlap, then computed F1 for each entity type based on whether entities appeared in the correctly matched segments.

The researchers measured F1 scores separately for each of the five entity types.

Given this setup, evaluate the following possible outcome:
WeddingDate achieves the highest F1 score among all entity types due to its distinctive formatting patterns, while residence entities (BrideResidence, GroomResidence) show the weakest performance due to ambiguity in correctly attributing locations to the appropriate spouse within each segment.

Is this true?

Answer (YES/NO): NO